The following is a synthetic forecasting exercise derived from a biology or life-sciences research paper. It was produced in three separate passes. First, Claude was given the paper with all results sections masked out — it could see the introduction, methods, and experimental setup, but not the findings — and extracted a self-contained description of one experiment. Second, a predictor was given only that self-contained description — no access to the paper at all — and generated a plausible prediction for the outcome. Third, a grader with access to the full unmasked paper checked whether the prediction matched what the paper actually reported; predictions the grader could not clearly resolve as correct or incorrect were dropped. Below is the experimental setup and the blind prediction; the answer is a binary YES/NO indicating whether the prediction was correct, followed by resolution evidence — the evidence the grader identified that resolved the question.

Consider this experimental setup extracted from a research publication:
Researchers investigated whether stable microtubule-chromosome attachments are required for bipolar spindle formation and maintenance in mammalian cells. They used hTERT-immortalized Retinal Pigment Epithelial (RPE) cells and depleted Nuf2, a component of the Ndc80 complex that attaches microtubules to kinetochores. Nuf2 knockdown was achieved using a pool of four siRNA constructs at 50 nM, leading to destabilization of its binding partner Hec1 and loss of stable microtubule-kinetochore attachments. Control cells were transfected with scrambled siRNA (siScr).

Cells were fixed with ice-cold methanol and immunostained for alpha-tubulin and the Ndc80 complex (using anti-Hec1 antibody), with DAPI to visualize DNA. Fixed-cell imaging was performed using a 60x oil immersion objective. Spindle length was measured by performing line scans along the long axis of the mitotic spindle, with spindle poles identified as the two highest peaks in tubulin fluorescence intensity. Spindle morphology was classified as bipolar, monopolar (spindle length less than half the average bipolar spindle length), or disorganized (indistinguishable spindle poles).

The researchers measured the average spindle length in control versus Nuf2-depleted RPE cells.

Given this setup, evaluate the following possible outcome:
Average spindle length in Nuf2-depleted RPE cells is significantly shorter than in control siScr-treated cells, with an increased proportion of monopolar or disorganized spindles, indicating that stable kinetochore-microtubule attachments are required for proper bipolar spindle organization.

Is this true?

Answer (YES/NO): NO